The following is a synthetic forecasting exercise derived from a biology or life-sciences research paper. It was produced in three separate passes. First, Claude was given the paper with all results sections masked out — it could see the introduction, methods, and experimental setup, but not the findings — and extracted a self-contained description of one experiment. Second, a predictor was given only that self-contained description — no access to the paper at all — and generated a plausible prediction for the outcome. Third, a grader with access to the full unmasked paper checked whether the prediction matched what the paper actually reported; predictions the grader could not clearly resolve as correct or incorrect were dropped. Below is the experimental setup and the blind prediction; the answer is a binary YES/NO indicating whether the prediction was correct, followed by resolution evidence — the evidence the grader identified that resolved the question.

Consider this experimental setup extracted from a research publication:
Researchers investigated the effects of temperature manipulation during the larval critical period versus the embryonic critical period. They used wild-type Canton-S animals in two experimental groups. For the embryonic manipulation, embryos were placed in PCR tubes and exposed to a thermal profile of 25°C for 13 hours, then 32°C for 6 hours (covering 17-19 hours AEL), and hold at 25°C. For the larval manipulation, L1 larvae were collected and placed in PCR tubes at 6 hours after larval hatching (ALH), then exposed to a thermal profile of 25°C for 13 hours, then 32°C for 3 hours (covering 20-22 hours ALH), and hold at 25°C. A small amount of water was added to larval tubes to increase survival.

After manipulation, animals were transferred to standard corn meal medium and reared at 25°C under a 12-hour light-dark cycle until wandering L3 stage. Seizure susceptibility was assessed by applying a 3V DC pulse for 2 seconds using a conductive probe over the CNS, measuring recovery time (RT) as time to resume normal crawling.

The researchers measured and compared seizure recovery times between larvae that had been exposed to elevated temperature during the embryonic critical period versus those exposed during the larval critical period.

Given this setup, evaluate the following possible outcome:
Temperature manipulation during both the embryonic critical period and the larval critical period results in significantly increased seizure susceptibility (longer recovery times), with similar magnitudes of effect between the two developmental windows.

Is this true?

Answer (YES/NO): NO